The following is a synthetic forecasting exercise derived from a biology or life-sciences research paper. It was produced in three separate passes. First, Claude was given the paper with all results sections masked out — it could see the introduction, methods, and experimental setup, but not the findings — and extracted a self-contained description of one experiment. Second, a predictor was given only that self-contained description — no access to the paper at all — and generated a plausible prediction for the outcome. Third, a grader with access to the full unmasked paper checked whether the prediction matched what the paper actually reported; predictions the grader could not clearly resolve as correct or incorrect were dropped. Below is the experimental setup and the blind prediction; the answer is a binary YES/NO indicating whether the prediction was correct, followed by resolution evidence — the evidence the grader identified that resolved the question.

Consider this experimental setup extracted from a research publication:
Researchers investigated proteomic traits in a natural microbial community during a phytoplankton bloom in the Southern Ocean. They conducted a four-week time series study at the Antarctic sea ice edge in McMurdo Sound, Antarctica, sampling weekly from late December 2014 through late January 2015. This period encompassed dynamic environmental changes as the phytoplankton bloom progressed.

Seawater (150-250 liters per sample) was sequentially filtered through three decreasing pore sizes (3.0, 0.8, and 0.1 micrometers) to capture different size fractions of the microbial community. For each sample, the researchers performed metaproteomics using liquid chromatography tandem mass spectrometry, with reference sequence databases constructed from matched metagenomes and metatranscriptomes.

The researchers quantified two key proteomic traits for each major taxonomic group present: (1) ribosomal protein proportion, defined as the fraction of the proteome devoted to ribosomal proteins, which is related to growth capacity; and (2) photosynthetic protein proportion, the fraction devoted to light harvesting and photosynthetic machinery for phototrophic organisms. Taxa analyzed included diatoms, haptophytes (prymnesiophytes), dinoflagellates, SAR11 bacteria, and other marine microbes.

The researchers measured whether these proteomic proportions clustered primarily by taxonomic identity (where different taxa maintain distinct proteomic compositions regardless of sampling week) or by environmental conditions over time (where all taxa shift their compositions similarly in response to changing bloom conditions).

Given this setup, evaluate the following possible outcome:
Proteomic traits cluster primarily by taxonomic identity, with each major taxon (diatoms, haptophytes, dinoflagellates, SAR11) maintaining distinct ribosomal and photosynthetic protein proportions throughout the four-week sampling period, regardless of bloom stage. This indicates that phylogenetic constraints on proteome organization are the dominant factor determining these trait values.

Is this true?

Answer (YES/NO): YES